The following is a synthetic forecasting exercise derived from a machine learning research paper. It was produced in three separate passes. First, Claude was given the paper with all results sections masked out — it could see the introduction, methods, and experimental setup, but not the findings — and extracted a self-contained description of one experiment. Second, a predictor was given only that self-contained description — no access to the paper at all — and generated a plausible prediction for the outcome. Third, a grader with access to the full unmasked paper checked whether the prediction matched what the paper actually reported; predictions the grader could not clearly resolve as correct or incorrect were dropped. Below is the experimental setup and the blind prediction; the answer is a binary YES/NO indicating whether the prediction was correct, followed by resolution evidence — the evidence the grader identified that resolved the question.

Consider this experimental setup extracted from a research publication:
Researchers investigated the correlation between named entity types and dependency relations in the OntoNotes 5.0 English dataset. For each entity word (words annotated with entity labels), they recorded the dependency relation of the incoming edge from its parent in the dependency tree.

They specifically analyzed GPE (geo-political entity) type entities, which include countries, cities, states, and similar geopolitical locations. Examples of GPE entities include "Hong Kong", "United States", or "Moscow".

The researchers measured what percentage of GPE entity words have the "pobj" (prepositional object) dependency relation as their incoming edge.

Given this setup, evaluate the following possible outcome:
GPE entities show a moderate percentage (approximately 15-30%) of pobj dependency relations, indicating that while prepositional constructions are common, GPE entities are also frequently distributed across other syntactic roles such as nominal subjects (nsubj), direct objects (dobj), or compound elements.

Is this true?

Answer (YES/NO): NO